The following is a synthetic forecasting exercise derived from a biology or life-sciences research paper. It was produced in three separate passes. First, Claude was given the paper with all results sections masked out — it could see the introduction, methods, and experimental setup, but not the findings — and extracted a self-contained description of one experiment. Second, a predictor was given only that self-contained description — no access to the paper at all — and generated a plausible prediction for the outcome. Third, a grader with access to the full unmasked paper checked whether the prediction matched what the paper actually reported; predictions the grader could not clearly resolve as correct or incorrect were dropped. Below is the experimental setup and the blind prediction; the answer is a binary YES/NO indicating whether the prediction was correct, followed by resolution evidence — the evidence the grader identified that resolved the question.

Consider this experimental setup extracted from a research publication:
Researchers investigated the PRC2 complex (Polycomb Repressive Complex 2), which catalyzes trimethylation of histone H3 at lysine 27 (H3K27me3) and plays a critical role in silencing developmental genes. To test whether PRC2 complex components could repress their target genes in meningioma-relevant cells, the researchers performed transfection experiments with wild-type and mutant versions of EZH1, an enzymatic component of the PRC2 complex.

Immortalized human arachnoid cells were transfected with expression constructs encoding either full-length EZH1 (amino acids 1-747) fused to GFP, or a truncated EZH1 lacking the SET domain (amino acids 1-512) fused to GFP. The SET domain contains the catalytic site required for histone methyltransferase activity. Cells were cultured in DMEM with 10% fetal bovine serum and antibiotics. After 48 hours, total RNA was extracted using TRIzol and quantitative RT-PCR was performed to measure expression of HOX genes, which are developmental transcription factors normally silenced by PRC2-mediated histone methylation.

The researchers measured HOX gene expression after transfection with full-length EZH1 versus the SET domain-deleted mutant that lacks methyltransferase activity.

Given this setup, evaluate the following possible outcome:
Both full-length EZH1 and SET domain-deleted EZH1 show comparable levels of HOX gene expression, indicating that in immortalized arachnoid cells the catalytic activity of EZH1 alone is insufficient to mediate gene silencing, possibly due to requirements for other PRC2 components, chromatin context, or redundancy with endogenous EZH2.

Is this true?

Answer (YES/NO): NO